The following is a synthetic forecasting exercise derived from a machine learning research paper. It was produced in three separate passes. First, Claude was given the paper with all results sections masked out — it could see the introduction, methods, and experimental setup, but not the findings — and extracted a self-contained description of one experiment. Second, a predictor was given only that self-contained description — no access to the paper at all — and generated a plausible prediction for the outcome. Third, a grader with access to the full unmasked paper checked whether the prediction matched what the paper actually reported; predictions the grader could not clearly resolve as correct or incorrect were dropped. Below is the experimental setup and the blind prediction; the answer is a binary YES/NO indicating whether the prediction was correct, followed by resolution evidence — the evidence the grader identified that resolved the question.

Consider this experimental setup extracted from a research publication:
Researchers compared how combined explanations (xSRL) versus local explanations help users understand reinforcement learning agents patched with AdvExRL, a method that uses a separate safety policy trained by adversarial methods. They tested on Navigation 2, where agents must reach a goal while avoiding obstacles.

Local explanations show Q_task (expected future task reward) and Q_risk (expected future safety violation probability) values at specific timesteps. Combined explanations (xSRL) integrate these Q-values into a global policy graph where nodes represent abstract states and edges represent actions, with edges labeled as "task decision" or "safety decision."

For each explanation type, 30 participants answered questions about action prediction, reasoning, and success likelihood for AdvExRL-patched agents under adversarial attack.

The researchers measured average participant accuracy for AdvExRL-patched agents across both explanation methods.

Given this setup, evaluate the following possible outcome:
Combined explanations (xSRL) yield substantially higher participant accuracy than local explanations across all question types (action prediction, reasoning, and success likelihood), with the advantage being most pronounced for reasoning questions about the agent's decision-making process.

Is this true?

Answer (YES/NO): NO